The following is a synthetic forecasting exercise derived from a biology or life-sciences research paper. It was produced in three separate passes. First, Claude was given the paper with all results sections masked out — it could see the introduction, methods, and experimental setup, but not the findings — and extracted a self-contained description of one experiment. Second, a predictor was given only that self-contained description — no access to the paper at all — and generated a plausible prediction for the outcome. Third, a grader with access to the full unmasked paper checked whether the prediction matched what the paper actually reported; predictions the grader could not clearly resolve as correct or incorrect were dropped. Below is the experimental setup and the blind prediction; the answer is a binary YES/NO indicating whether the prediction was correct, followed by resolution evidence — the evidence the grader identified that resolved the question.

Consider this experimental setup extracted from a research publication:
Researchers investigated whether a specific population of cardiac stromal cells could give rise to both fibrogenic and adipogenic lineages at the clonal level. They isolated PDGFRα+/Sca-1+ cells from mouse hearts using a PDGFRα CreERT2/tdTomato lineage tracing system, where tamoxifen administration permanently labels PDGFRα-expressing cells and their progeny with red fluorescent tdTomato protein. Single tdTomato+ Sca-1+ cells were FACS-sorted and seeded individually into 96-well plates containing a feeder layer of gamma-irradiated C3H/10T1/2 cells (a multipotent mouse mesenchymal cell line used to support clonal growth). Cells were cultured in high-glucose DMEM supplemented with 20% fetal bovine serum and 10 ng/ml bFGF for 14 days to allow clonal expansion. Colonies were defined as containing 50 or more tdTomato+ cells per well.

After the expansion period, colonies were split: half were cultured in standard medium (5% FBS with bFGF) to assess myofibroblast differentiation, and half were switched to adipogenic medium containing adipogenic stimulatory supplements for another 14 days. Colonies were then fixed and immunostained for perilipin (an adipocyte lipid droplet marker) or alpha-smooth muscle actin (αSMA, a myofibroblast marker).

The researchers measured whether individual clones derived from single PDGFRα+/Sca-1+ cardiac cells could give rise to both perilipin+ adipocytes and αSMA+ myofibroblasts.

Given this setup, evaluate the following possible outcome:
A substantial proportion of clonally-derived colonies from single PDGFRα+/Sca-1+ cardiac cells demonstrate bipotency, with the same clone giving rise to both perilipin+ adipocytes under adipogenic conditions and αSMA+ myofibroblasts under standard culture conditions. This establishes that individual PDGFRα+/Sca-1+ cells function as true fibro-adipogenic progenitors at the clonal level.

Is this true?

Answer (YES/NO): NO